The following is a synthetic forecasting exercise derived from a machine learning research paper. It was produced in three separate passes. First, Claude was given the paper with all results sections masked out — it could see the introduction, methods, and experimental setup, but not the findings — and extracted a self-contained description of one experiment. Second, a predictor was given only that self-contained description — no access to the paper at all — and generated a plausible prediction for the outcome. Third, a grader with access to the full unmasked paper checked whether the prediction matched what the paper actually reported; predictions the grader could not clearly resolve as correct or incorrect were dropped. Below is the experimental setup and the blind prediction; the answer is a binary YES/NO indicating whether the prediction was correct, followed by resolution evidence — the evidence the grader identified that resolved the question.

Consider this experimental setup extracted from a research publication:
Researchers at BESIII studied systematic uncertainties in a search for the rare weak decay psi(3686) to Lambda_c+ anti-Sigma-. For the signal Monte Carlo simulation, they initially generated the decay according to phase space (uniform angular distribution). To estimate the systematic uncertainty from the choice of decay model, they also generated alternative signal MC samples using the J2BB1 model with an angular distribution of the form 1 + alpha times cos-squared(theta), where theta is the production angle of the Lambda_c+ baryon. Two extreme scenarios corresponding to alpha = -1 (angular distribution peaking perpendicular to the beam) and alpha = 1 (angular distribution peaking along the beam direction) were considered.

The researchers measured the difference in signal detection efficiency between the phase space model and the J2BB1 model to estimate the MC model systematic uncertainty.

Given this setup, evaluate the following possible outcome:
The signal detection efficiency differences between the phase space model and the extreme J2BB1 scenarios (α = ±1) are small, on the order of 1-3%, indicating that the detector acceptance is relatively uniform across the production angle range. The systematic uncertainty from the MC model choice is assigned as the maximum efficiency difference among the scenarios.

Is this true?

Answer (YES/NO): NO